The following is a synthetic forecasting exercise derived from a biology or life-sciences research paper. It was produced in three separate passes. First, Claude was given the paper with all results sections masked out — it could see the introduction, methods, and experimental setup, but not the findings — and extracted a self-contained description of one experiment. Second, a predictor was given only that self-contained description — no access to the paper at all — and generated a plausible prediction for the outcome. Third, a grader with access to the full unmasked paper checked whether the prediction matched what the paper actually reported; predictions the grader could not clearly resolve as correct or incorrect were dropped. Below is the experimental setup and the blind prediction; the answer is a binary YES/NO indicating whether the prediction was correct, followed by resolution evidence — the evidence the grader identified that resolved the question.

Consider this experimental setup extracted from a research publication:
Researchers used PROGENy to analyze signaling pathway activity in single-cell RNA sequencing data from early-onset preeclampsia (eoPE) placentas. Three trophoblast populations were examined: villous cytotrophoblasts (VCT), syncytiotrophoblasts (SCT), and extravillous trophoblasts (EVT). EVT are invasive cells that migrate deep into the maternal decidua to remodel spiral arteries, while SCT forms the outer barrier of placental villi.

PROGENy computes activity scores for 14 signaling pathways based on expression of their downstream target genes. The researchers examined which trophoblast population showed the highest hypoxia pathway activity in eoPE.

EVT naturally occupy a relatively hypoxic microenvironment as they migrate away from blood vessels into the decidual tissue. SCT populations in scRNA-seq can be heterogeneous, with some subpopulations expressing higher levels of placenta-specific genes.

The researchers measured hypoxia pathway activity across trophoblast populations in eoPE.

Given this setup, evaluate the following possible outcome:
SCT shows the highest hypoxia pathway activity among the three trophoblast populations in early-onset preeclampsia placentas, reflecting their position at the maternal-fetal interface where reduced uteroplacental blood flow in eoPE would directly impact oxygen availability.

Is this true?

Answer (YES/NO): NO